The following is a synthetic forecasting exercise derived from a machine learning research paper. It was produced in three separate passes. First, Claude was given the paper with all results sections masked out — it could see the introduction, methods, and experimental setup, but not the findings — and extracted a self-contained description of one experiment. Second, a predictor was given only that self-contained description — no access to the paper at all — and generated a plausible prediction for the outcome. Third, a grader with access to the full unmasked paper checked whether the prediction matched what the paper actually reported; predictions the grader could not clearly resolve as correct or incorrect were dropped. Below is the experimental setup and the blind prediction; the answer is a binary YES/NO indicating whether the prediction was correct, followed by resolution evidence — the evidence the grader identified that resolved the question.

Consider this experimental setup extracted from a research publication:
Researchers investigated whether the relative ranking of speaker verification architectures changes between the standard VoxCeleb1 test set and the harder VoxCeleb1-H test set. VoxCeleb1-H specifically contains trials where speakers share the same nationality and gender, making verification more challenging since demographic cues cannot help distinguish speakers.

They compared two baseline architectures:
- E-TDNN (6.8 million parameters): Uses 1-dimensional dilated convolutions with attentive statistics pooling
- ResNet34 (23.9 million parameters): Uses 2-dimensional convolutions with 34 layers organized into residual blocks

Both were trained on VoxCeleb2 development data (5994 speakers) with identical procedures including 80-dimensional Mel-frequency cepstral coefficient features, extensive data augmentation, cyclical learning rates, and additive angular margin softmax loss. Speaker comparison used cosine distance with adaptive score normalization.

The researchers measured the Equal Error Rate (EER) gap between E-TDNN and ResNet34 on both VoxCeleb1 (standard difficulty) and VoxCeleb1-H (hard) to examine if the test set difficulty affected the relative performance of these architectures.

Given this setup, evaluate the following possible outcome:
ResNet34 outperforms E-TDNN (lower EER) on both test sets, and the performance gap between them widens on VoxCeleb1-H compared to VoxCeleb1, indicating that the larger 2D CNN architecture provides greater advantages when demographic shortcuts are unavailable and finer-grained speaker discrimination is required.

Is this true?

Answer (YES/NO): NO